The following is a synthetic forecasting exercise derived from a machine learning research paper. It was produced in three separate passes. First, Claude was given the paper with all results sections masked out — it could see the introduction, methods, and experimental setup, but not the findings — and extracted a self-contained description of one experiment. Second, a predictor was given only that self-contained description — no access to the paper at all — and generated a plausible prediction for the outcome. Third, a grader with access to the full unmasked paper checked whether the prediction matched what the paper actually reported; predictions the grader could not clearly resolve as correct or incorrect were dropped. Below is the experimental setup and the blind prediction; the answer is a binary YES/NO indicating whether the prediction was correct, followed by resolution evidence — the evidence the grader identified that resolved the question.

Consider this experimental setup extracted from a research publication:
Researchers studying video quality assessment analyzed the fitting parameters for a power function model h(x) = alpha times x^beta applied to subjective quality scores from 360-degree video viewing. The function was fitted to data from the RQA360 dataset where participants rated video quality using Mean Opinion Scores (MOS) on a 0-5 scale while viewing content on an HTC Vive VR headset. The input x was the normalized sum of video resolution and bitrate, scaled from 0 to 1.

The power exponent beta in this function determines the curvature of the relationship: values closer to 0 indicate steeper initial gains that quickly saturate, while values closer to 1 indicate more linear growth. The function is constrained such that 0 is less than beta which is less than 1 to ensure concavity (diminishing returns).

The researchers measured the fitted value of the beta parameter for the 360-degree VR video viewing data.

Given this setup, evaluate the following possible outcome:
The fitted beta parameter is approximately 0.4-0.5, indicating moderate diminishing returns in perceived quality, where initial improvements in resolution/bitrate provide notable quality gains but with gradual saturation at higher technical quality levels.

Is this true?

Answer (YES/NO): NO